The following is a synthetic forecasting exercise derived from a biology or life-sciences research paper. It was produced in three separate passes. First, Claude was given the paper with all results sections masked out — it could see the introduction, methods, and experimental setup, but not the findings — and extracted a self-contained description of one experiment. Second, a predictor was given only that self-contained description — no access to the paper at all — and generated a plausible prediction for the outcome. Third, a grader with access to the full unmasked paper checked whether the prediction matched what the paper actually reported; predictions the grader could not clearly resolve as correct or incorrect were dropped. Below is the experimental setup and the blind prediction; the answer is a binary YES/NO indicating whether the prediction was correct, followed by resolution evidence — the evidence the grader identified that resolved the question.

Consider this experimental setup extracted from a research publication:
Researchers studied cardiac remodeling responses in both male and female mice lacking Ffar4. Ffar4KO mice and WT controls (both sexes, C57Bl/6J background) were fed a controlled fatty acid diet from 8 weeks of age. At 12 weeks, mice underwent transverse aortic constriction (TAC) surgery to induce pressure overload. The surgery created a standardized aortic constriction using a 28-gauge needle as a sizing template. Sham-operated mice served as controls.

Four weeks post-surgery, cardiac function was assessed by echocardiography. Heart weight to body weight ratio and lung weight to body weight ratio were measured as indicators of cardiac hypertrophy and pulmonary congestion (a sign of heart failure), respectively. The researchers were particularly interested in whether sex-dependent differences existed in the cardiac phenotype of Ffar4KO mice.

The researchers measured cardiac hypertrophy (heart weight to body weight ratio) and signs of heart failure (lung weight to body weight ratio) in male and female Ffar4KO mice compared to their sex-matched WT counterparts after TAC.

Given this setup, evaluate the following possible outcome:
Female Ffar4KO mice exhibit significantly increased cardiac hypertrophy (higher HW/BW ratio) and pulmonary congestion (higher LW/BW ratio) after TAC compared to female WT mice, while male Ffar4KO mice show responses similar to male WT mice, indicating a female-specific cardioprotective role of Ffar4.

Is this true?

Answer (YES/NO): NO